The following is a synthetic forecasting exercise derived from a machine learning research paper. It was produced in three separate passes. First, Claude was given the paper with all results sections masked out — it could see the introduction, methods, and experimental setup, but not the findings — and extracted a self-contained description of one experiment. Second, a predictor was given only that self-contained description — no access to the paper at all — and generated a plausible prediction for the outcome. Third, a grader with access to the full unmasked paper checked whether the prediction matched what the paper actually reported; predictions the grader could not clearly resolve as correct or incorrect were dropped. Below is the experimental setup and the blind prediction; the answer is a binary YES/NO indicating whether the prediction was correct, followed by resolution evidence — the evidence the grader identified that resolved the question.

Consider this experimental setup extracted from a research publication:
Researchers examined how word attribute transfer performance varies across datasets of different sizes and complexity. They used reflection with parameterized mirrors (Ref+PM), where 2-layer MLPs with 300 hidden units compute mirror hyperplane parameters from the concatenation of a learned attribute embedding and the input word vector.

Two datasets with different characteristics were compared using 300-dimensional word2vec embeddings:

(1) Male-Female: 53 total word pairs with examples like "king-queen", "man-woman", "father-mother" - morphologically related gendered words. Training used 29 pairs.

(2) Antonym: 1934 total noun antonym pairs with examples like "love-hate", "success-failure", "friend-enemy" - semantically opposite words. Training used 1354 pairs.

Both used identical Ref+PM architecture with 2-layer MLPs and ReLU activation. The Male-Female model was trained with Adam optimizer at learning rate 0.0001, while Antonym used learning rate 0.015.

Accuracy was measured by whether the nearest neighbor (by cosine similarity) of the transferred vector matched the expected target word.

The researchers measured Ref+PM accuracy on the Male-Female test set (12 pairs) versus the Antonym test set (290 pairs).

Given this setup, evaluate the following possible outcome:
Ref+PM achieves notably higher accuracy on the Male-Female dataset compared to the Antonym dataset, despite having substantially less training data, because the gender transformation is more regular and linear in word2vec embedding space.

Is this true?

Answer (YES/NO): YES